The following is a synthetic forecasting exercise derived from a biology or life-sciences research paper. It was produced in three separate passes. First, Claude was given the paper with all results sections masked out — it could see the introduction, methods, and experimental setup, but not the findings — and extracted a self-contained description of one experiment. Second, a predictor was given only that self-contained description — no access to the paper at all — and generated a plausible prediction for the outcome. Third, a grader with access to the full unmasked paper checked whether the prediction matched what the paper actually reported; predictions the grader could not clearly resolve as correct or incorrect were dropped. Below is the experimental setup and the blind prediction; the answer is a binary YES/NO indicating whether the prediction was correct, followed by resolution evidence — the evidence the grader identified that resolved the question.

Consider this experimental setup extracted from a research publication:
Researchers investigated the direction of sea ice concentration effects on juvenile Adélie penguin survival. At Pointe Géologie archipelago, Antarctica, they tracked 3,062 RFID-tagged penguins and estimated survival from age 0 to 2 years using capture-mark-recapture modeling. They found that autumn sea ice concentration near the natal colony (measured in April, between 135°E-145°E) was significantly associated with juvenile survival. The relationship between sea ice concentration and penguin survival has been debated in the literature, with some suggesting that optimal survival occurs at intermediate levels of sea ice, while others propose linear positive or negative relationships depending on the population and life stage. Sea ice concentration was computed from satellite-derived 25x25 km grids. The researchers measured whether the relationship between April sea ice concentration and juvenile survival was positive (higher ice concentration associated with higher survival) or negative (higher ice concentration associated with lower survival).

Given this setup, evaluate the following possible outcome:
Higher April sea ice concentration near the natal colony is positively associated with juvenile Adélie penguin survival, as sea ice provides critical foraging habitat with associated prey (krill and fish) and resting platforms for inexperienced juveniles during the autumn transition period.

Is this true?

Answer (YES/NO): YES